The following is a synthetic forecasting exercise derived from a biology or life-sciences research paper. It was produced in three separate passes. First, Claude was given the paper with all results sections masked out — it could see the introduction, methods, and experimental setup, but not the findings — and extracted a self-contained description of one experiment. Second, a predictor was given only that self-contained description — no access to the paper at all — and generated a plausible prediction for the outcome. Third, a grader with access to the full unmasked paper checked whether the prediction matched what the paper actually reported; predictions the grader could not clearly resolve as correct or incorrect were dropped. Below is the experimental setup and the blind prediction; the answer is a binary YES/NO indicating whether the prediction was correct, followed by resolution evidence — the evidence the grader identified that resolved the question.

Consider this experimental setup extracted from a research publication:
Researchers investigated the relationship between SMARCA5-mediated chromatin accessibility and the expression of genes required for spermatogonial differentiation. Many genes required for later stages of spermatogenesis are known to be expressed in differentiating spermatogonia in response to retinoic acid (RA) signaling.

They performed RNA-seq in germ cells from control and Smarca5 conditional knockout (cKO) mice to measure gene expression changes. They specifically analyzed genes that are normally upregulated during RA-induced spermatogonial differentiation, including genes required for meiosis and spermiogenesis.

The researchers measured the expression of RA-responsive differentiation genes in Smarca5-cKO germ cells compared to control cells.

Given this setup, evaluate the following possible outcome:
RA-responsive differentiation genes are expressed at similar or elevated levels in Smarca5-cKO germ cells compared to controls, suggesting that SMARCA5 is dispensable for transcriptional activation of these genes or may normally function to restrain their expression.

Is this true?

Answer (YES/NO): YES